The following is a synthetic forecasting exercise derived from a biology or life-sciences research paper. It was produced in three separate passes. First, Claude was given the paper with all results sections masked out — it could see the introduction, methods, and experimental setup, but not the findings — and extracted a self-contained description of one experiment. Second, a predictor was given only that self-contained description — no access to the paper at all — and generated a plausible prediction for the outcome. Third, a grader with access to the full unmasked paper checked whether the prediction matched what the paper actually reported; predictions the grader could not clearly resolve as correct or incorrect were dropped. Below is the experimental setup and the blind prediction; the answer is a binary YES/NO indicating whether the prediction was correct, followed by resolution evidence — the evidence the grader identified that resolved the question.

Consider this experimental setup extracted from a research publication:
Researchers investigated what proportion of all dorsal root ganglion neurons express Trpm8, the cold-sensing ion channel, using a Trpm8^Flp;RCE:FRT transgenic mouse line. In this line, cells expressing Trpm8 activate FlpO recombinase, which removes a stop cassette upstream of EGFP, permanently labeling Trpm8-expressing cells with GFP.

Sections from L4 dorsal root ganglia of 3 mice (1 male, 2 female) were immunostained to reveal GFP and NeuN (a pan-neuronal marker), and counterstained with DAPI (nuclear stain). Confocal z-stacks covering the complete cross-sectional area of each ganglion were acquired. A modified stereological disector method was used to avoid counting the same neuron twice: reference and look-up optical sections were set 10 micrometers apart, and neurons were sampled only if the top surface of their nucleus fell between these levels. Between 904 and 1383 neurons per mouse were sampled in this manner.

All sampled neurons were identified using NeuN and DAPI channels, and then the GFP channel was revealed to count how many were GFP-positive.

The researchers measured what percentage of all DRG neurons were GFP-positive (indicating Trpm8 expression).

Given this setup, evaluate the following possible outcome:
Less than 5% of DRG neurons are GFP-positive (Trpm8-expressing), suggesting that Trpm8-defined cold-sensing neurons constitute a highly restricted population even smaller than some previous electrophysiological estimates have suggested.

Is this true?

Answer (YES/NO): NO